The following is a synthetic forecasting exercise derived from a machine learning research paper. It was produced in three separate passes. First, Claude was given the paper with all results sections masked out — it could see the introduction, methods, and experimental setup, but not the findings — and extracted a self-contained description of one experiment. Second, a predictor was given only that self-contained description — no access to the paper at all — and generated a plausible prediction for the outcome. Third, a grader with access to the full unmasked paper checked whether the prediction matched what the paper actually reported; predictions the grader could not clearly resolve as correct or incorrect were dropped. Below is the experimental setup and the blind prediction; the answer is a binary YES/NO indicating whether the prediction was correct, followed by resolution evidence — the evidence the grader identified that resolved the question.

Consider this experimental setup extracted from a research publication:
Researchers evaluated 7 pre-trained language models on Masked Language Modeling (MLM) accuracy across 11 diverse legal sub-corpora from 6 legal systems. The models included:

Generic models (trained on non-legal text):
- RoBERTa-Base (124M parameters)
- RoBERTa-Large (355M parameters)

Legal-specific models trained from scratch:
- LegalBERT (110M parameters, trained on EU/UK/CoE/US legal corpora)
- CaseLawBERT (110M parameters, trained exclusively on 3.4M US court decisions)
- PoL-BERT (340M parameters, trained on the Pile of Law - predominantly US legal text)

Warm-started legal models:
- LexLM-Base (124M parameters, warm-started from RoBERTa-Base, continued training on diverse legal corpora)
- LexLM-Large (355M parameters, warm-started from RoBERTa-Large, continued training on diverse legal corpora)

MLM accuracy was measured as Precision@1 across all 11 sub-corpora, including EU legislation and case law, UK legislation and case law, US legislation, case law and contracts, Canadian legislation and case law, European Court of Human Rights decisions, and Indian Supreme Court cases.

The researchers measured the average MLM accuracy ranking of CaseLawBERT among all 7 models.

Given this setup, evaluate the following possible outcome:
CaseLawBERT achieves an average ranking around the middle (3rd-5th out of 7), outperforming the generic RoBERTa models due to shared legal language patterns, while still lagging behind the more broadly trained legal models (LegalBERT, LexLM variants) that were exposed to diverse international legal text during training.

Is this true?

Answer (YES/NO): NO